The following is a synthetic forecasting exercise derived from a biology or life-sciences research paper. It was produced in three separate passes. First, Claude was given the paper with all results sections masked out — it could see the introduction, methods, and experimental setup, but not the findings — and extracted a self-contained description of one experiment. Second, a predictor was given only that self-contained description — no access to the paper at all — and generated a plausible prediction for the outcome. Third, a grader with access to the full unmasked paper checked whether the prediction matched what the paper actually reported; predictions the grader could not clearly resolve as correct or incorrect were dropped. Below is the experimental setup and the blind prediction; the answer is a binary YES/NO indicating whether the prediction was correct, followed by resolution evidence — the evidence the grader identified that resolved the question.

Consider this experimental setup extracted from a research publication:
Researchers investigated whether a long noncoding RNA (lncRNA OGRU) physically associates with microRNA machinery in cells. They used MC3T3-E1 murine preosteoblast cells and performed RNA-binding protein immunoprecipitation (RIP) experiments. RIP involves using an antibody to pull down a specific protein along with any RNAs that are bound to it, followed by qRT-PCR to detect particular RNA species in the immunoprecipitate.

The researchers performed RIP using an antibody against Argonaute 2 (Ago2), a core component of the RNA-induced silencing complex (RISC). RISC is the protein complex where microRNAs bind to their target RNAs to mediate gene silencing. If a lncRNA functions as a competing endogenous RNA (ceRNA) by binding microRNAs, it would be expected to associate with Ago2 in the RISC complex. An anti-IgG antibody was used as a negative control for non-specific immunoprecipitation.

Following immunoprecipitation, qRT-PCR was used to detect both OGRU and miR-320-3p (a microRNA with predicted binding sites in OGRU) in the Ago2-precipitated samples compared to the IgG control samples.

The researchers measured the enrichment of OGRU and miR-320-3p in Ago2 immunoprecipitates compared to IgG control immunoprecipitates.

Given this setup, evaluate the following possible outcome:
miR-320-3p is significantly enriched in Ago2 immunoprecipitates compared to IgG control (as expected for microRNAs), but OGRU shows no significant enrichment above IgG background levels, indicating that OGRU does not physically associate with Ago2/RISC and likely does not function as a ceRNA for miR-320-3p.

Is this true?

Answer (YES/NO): NO